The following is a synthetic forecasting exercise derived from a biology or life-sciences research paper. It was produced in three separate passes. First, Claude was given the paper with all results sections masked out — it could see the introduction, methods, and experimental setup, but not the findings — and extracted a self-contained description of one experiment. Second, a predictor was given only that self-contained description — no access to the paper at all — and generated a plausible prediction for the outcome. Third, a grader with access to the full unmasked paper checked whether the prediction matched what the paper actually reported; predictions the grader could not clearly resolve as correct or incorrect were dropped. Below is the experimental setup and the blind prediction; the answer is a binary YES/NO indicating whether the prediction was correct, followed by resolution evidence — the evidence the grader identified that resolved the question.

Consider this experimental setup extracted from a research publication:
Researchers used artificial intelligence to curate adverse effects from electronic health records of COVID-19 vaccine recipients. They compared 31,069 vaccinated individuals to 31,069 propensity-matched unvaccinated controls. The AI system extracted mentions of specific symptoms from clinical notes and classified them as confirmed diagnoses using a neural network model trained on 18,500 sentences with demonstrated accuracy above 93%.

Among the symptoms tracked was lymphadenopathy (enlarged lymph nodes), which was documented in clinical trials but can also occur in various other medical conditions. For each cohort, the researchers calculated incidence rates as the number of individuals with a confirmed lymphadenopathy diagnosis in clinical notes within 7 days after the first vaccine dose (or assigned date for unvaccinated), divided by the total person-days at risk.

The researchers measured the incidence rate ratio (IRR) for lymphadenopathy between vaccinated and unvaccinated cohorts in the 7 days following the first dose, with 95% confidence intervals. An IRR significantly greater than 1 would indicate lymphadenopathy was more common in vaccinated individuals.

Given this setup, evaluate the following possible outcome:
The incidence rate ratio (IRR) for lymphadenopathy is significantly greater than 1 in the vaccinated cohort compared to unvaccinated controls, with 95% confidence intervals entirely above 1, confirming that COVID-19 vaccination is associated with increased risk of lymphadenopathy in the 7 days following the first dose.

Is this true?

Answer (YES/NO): NO